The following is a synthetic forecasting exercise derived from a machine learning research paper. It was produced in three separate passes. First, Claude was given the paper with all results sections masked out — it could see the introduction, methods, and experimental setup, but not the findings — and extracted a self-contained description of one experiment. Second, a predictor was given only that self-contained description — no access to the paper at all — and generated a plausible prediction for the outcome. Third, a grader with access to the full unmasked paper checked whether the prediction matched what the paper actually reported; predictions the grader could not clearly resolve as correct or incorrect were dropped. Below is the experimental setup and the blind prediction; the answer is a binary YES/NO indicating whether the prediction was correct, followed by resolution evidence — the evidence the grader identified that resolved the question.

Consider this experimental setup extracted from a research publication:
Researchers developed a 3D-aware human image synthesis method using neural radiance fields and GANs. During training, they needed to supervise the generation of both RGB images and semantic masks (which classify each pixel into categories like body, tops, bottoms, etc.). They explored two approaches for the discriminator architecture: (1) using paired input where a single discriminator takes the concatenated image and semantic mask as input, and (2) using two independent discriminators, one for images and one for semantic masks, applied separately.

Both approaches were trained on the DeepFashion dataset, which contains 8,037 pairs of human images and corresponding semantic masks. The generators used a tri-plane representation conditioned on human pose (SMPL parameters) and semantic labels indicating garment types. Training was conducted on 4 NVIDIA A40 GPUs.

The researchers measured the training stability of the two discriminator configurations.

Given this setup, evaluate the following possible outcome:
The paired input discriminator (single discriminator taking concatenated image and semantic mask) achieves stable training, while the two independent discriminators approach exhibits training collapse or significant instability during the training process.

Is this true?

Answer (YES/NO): NO